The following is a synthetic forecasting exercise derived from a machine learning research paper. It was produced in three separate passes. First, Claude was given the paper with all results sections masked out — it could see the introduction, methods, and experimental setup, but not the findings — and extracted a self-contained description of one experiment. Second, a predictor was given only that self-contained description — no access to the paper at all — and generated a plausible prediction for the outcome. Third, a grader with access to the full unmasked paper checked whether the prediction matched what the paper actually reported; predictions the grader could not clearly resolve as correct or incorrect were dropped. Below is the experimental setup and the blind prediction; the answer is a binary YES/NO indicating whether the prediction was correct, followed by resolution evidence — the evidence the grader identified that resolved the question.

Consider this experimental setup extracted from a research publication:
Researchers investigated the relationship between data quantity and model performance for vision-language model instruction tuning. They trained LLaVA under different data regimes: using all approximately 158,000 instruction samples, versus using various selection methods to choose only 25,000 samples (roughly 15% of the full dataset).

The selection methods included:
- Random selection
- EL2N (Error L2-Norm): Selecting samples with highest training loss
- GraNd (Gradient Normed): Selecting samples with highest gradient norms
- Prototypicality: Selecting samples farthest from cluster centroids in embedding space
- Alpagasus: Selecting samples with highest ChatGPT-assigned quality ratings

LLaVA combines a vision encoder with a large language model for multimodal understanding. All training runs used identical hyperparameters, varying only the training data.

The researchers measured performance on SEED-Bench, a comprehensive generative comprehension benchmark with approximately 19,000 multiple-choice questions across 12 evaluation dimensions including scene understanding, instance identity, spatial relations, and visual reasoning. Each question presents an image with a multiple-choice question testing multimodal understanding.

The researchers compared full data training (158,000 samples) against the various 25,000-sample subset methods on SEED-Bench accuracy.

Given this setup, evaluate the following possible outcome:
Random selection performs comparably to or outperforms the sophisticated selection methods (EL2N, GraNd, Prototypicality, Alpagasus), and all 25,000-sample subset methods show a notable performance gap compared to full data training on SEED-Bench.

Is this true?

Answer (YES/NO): NO